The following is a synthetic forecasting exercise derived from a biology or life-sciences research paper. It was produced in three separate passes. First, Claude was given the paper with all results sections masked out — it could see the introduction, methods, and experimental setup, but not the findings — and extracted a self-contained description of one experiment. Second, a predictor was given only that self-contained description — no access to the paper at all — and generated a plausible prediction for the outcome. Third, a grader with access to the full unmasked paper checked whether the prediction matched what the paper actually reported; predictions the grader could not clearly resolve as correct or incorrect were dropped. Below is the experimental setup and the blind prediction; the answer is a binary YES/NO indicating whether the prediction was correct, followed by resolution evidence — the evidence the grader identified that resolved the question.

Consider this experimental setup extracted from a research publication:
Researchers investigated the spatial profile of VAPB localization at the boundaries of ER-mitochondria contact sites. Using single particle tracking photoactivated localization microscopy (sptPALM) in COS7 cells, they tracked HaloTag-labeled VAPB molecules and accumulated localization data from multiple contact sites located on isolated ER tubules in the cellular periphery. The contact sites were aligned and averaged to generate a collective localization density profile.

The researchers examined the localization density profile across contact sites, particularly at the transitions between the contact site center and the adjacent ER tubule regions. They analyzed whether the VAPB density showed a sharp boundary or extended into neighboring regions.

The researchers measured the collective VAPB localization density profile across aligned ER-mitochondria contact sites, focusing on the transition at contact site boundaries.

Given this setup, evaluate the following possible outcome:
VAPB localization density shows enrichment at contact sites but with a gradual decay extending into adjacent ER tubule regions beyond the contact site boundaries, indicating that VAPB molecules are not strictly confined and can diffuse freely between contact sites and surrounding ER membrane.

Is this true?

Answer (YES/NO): YES